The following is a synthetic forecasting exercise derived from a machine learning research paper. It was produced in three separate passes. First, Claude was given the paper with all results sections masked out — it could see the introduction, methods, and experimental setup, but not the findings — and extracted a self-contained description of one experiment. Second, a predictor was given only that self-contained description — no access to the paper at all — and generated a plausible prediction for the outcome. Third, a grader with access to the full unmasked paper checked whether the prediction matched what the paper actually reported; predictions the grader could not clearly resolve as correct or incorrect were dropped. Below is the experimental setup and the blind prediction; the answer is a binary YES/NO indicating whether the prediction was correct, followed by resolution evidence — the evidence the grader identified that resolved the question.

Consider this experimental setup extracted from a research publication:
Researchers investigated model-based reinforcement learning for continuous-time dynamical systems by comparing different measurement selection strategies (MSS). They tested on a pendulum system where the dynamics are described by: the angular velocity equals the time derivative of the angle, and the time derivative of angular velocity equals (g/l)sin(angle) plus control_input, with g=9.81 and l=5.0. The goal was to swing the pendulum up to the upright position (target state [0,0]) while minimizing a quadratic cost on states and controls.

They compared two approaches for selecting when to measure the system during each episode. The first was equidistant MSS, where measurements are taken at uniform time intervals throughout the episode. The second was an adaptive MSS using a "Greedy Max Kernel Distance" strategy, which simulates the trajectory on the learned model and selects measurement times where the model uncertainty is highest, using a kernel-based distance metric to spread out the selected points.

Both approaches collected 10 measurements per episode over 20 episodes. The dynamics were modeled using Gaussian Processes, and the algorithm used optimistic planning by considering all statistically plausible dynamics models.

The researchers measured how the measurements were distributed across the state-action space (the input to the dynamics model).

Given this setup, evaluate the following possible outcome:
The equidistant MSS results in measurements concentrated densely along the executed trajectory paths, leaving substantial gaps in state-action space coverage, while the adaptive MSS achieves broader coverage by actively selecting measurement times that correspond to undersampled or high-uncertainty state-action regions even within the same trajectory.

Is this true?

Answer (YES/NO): YES